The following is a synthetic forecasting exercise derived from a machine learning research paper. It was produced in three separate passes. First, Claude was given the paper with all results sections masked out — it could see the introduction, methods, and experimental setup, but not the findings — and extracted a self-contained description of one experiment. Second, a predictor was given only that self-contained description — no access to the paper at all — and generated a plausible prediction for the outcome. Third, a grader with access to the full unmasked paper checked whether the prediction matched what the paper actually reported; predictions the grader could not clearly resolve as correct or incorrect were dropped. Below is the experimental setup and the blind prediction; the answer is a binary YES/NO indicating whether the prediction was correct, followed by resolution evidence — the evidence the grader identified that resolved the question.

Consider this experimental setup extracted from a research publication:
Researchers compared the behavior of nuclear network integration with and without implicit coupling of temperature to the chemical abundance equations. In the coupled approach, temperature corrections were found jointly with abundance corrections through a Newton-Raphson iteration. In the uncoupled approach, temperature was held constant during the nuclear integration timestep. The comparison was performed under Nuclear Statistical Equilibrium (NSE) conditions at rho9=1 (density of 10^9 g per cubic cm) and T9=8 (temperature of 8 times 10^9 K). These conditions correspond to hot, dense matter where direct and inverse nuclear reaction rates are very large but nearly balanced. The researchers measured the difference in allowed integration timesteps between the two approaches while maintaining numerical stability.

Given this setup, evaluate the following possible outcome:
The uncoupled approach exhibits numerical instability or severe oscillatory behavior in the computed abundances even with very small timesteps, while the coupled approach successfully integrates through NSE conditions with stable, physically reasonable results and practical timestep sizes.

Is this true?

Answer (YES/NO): NO